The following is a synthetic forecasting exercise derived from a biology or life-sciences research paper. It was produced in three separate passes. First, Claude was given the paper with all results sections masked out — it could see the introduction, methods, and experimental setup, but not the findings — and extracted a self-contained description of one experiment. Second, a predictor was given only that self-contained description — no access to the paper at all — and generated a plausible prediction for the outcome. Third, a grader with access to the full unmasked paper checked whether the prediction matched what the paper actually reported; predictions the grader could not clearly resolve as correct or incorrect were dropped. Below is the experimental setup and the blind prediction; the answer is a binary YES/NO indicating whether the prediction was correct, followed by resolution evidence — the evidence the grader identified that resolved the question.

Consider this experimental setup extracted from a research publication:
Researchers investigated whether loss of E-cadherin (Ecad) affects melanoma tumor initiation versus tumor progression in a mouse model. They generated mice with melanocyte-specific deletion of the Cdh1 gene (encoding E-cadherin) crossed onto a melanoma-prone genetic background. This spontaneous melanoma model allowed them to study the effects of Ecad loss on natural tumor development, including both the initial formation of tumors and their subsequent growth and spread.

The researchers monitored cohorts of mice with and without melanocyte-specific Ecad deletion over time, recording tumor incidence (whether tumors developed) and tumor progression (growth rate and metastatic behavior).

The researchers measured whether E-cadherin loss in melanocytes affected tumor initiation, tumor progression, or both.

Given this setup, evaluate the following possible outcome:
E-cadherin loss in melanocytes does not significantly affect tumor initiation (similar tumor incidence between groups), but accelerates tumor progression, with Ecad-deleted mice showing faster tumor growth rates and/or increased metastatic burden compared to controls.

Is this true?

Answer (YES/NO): YES